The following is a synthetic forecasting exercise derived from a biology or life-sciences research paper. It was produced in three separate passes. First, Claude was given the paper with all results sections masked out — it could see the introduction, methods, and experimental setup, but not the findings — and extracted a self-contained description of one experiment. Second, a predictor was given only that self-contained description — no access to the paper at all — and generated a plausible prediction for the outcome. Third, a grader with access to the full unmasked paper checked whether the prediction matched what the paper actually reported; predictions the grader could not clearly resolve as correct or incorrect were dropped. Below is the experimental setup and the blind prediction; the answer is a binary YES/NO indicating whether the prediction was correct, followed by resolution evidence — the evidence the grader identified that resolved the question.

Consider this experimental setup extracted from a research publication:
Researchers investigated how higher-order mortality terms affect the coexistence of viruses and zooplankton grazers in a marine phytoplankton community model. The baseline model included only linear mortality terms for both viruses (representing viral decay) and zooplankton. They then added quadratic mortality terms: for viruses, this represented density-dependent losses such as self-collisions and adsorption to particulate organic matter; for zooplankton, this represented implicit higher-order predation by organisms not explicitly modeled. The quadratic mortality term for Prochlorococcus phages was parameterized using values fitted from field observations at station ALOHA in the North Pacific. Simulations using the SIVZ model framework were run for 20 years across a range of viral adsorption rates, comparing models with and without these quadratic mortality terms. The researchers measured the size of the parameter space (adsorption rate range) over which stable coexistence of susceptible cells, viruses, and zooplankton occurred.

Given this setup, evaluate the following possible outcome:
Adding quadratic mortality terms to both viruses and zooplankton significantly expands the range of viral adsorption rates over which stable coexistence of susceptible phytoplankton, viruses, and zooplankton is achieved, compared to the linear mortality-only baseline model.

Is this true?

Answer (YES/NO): YES